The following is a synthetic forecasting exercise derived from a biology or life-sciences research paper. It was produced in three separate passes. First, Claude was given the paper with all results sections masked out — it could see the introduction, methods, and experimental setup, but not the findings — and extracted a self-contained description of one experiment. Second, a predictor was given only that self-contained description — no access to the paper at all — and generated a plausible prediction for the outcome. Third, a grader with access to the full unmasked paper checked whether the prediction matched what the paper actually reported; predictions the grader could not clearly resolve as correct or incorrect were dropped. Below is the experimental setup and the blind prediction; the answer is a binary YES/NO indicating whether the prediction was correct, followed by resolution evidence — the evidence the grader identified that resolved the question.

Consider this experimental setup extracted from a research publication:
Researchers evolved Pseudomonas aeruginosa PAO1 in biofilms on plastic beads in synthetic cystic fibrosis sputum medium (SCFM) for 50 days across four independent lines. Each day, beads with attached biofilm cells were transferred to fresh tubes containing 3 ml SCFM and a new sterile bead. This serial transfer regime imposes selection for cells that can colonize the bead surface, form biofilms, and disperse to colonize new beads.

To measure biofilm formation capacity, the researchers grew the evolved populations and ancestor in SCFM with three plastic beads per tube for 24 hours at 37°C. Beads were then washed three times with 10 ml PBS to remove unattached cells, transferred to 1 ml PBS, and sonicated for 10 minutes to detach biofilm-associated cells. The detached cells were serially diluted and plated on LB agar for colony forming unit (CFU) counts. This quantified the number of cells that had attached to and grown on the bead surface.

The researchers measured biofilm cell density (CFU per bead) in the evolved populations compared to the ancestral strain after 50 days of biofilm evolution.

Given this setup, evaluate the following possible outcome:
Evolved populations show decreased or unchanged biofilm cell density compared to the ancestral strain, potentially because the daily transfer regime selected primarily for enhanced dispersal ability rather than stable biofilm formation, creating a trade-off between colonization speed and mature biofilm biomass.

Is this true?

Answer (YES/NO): NO